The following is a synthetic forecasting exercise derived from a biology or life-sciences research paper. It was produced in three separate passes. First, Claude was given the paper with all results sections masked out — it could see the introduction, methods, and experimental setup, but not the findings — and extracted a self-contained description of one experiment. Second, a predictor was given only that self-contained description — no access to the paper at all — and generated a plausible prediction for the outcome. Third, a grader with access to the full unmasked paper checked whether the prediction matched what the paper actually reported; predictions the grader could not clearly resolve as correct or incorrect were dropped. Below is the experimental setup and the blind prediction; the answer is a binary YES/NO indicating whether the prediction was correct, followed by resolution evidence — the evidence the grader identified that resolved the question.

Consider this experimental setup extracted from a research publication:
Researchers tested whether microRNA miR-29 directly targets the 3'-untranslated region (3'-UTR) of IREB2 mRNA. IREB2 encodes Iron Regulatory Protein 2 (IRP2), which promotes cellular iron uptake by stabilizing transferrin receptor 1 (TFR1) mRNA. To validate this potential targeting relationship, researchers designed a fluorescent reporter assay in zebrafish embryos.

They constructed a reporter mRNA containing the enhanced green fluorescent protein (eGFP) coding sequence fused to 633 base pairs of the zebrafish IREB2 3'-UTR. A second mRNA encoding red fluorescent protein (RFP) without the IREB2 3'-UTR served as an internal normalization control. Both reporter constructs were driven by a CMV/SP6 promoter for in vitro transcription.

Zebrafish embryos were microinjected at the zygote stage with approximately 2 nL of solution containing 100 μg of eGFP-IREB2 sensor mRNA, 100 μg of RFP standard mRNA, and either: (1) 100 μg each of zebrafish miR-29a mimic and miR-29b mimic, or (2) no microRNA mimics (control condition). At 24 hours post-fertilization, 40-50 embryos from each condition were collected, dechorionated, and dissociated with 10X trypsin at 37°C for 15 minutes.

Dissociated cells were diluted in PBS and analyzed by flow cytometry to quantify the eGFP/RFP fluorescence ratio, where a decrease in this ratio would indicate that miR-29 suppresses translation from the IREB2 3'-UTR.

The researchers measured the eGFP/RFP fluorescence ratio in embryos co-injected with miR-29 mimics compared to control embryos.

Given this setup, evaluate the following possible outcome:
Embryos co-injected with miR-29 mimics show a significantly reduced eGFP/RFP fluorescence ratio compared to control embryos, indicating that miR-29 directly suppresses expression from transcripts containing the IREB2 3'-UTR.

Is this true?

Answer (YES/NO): YES